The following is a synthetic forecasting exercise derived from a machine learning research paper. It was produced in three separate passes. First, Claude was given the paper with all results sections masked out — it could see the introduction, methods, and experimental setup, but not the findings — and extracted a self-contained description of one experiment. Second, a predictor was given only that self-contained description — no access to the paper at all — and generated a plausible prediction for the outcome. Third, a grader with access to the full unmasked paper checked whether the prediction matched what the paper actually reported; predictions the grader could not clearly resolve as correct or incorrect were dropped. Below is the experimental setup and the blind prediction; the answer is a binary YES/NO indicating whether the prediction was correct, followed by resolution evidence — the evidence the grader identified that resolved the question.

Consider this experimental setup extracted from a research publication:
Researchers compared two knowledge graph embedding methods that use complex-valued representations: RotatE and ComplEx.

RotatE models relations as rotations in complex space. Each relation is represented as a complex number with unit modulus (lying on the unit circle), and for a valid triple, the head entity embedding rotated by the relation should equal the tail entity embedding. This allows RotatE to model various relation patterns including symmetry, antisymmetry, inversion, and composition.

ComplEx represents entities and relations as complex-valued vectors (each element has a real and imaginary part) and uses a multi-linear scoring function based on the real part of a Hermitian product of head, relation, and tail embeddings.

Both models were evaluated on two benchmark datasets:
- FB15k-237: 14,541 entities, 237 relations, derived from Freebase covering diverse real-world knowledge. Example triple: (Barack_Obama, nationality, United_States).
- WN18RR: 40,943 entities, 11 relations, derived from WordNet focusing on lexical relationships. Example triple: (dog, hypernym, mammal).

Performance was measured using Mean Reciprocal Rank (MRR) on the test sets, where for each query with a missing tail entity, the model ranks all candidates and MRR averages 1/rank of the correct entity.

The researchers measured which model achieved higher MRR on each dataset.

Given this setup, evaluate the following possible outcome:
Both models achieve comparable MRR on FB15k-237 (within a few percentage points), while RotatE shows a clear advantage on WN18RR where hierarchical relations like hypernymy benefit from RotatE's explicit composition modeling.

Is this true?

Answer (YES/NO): YES